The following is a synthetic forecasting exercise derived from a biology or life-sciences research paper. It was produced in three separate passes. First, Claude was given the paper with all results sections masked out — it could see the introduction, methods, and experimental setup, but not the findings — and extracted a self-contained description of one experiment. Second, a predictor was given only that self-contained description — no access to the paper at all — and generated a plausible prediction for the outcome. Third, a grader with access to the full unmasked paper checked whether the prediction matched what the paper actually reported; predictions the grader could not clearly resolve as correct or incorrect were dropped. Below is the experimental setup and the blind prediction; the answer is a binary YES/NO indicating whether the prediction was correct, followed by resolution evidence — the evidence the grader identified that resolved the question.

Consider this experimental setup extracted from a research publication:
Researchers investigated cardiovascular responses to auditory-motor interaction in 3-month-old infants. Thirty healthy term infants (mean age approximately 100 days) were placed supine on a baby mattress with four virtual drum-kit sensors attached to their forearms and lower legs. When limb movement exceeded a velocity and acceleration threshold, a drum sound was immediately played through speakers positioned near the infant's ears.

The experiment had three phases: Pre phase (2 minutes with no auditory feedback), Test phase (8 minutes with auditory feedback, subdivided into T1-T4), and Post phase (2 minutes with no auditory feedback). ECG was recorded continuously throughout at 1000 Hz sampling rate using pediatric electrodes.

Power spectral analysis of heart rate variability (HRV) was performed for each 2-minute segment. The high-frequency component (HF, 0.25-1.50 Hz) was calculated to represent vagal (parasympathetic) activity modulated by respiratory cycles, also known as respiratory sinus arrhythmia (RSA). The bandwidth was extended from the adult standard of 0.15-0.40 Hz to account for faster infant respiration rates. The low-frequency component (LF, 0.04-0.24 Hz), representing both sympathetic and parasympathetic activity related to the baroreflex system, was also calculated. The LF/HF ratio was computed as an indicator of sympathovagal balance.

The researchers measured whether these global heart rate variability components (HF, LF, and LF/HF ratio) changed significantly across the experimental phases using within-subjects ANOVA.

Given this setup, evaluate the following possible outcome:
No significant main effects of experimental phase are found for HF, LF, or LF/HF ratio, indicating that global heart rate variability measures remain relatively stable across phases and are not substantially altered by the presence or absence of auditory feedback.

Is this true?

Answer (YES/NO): NO